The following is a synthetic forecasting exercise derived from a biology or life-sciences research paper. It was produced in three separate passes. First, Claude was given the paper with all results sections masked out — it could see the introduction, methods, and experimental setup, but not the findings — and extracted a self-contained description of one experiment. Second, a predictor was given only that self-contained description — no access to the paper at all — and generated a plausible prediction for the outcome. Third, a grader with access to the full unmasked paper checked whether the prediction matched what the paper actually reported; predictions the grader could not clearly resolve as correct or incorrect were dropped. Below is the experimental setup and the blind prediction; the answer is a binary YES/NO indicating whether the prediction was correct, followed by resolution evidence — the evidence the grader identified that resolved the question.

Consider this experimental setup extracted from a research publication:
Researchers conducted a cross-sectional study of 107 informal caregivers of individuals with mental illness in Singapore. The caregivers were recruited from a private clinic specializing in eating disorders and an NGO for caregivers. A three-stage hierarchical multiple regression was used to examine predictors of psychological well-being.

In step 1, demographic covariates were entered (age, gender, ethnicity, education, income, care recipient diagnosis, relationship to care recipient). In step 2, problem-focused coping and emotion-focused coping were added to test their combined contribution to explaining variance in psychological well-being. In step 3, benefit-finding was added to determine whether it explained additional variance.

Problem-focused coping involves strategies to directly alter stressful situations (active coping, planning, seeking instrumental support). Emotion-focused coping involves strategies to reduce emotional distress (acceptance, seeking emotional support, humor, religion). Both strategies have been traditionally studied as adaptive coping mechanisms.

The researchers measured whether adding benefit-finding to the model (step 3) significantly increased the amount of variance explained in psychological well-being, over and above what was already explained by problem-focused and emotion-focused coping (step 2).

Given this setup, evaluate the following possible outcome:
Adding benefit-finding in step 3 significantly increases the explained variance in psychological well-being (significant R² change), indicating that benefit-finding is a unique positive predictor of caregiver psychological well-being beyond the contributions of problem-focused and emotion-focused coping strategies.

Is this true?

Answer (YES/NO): YES